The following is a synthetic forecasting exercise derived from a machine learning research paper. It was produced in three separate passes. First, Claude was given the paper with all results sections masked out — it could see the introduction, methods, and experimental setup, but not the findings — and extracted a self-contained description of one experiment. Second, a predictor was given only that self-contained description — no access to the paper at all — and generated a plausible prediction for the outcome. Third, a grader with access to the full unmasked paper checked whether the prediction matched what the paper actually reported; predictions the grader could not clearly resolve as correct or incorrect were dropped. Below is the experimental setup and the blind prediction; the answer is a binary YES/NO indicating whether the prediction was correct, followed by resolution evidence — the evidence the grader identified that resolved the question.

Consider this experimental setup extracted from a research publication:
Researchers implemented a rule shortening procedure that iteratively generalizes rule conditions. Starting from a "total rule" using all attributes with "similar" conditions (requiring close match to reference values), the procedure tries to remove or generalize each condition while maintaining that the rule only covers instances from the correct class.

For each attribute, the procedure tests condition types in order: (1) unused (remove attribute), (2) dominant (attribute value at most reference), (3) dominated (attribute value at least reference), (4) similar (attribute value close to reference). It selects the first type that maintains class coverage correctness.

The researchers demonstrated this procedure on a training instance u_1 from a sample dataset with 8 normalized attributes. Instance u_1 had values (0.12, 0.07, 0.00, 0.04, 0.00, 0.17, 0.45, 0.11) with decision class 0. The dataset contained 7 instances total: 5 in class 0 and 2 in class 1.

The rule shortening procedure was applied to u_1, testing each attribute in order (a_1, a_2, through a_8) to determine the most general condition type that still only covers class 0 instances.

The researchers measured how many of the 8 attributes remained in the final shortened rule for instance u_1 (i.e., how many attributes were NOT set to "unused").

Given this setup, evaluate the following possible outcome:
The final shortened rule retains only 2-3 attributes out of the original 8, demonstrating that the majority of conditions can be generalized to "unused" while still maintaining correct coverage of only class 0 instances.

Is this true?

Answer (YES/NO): YES